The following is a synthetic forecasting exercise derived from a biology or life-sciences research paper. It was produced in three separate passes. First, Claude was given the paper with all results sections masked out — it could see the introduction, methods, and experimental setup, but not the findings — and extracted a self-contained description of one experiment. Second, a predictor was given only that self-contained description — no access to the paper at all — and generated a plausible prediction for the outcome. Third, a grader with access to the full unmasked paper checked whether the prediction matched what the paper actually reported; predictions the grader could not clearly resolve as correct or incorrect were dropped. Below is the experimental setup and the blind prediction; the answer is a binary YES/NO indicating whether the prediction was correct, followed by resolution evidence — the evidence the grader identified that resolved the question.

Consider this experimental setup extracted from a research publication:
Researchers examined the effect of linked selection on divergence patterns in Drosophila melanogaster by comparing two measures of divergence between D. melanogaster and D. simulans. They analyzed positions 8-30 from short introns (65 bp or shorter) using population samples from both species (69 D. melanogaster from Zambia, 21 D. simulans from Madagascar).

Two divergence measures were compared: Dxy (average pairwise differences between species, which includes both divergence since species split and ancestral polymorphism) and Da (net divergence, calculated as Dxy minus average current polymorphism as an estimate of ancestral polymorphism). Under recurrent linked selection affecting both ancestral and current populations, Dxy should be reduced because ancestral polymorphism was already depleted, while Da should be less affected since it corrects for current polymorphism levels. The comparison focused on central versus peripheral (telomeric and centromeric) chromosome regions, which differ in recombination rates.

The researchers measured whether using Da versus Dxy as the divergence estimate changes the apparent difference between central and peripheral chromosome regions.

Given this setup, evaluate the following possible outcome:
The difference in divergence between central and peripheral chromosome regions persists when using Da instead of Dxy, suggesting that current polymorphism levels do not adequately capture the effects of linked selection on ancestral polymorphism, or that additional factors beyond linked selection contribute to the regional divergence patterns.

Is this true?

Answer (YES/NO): NO